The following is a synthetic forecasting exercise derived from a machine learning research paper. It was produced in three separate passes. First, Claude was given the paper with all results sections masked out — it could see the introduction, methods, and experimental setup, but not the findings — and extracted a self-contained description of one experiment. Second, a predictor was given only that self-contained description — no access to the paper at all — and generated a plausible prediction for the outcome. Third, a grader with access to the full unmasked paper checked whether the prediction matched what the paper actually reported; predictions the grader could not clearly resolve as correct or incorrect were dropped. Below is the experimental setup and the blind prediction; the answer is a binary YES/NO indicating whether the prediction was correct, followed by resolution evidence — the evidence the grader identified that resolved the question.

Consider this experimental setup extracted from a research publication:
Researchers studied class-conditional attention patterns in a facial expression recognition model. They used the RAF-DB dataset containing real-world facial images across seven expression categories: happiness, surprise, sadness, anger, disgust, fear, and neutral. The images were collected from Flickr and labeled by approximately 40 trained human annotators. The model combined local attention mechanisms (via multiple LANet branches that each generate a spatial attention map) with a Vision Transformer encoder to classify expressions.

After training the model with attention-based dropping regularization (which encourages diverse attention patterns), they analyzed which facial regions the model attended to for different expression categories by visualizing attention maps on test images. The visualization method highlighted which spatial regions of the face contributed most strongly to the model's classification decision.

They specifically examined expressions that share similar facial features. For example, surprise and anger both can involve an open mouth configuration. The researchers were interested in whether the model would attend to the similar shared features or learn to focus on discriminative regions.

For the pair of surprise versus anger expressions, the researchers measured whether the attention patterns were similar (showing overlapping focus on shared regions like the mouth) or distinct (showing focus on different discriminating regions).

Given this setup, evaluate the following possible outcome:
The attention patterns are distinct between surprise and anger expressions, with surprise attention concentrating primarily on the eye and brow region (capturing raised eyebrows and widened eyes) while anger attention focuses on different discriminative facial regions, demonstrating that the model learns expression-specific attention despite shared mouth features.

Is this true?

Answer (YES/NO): YES